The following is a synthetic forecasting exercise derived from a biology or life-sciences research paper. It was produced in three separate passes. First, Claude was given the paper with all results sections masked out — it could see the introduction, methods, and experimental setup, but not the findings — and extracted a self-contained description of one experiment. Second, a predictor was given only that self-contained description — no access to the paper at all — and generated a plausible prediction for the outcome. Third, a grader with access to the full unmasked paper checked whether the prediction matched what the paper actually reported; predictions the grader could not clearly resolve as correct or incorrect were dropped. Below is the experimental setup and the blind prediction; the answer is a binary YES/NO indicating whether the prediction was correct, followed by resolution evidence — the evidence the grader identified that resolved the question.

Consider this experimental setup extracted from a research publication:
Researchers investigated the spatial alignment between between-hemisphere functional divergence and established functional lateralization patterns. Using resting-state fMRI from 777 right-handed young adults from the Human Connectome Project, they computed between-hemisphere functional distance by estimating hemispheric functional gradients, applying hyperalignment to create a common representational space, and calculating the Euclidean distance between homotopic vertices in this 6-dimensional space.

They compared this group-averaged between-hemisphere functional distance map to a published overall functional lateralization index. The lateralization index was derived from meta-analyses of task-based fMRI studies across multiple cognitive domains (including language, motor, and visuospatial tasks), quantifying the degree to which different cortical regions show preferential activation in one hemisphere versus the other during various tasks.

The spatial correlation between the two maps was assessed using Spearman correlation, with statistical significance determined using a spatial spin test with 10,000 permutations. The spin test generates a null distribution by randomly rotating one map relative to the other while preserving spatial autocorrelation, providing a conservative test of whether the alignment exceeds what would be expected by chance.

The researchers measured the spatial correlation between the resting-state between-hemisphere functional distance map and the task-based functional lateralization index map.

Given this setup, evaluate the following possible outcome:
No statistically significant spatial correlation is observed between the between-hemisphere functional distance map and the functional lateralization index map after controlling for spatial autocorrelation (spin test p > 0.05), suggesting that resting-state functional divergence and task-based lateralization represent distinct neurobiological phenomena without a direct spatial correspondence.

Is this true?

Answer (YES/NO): NO